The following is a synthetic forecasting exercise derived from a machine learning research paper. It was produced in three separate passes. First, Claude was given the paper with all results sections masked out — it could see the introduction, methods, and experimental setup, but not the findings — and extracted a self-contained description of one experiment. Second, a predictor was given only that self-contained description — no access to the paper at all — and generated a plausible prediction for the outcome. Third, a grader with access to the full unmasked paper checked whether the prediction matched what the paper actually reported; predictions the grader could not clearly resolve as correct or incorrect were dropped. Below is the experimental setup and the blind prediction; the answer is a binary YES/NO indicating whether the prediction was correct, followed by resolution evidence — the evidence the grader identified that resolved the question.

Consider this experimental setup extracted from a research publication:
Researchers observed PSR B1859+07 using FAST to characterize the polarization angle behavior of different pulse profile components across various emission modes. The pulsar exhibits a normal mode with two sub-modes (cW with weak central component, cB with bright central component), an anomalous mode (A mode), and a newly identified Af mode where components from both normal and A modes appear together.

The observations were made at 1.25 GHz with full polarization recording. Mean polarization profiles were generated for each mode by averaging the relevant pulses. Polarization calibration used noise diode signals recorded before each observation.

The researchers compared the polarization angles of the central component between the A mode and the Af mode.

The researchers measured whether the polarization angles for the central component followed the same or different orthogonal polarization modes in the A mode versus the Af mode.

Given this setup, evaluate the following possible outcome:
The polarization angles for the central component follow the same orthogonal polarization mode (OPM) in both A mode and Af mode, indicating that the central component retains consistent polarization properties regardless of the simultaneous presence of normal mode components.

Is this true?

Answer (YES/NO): NO